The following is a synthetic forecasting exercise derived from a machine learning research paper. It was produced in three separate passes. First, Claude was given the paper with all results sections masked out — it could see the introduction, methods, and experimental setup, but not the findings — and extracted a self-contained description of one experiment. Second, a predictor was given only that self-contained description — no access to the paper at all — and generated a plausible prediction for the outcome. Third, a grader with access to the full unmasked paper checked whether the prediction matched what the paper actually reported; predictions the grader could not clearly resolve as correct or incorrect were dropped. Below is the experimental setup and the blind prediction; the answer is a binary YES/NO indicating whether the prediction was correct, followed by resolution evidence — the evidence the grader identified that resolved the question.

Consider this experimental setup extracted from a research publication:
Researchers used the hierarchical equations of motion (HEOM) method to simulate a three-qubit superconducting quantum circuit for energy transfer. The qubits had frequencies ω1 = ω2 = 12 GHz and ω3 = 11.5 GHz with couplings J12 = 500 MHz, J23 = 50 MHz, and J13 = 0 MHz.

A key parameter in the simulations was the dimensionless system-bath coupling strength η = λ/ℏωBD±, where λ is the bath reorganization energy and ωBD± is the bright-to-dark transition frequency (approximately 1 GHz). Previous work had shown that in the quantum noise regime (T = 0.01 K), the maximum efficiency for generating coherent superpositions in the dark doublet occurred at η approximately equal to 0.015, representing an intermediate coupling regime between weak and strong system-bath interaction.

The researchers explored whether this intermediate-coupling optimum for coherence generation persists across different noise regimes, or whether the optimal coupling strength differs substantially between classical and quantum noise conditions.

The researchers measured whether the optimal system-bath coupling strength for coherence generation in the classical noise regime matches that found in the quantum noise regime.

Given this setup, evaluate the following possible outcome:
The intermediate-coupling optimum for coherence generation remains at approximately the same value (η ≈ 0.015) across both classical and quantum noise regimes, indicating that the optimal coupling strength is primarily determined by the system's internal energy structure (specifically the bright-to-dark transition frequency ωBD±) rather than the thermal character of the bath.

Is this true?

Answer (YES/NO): NO